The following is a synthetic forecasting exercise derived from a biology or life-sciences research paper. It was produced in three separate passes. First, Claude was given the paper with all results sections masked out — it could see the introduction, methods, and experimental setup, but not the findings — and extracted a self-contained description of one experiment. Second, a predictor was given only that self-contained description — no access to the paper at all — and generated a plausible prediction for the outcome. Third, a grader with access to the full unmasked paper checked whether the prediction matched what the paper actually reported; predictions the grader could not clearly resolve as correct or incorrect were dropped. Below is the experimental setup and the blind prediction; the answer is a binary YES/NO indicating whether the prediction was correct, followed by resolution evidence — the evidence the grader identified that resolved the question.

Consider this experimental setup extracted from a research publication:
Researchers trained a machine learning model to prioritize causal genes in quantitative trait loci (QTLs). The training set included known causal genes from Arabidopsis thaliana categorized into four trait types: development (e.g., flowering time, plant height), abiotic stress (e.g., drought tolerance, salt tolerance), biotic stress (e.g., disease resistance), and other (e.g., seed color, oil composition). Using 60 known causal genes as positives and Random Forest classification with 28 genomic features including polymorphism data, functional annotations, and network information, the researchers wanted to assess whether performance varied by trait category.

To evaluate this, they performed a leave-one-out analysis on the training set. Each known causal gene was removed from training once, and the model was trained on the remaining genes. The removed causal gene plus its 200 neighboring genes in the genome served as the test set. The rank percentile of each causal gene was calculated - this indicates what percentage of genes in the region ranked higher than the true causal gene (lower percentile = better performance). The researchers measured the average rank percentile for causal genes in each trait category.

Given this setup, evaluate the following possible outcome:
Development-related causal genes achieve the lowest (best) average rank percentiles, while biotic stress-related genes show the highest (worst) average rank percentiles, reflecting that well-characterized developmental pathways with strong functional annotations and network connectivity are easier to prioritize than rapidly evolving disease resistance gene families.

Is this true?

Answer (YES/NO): NO